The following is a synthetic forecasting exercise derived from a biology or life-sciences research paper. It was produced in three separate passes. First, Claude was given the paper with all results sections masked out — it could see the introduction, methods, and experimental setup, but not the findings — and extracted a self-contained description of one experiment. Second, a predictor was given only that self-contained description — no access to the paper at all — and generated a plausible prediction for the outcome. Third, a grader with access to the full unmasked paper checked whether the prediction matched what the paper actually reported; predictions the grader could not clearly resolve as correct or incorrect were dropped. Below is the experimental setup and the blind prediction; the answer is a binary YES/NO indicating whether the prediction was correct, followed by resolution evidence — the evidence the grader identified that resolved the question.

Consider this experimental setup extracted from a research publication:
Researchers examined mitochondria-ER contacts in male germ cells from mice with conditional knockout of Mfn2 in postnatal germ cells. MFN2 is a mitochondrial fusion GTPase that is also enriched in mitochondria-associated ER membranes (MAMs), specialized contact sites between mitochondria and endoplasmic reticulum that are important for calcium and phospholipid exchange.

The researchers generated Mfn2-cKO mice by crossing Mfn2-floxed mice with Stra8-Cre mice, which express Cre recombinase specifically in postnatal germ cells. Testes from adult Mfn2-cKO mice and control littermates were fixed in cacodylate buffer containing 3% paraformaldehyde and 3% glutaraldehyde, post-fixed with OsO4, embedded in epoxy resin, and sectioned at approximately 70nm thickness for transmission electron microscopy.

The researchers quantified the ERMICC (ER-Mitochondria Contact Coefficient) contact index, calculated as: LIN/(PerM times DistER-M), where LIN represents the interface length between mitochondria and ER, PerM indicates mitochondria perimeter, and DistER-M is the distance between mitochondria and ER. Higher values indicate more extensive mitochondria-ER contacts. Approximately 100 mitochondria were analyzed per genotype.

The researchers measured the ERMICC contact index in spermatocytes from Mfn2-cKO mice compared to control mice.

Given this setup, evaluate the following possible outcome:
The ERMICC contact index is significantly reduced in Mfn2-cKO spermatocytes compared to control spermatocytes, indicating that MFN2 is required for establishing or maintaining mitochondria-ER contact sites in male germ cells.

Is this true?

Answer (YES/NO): YES